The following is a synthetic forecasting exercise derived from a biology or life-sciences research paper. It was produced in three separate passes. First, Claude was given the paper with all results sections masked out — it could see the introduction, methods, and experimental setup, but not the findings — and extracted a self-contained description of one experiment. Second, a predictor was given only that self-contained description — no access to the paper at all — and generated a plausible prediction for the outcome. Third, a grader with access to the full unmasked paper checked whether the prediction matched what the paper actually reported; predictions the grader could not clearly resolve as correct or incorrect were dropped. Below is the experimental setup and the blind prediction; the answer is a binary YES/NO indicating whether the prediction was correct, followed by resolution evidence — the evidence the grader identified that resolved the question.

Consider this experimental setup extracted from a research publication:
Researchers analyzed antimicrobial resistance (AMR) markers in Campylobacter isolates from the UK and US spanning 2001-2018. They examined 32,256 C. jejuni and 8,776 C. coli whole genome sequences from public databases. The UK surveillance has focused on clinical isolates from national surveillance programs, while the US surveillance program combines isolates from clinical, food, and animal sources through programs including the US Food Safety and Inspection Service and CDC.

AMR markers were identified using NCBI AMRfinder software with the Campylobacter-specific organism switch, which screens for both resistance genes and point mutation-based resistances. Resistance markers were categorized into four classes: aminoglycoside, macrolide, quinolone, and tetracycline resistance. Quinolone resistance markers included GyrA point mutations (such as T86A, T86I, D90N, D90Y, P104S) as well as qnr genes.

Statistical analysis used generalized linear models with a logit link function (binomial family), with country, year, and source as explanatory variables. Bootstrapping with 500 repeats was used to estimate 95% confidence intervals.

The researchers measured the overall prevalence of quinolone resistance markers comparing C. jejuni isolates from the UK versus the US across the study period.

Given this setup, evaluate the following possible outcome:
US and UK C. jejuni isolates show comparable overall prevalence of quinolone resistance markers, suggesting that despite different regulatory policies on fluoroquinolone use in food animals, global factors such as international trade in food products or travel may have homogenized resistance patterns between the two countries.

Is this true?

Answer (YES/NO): NO